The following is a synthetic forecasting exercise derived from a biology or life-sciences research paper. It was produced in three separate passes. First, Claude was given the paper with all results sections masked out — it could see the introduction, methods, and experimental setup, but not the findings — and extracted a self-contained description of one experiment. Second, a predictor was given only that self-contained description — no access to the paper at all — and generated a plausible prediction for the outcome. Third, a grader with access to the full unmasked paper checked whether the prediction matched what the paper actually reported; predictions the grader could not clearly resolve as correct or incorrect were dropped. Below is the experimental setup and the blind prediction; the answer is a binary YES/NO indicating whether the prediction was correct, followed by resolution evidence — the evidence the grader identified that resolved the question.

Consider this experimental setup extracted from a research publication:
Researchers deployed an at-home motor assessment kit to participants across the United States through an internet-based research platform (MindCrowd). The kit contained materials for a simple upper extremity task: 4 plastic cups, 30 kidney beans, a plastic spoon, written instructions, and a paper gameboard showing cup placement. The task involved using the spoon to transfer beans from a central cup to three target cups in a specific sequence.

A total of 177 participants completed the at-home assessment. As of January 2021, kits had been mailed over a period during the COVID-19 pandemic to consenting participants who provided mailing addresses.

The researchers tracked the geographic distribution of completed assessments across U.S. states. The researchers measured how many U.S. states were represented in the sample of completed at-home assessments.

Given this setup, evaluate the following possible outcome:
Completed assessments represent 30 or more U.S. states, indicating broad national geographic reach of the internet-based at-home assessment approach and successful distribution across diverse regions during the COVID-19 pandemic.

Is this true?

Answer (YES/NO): YES